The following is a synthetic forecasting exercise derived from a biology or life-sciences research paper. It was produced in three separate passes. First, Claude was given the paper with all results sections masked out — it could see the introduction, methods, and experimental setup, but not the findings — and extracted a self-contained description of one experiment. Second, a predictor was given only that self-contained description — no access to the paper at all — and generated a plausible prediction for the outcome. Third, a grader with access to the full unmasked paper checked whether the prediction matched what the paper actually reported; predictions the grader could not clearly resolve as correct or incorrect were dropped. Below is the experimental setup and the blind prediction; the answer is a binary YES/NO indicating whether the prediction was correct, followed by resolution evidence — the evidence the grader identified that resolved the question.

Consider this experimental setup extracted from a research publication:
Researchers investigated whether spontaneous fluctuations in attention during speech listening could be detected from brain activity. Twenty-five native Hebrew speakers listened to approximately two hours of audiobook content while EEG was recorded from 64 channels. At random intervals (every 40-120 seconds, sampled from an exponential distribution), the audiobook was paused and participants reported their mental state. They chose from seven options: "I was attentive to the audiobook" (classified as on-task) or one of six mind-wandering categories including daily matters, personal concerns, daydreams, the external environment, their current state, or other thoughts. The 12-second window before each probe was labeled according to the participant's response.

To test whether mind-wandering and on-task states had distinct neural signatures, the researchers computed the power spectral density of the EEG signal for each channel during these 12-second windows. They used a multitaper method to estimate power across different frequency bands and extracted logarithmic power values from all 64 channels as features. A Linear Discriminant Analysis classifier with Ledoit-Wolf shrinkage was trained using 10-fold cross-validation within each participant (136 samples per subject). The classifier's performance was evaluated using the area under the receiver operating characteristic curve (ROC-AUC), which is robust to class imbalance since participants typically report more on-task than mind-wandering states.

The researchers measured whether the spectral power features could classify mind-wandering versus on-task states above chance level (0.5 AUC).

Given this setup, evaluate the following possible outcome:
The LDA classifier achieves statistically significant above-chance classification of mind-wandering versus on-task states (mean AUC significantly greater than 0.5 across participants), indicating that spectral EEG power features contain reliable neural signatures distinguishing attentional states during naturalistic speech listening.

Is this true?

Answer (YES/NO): YES